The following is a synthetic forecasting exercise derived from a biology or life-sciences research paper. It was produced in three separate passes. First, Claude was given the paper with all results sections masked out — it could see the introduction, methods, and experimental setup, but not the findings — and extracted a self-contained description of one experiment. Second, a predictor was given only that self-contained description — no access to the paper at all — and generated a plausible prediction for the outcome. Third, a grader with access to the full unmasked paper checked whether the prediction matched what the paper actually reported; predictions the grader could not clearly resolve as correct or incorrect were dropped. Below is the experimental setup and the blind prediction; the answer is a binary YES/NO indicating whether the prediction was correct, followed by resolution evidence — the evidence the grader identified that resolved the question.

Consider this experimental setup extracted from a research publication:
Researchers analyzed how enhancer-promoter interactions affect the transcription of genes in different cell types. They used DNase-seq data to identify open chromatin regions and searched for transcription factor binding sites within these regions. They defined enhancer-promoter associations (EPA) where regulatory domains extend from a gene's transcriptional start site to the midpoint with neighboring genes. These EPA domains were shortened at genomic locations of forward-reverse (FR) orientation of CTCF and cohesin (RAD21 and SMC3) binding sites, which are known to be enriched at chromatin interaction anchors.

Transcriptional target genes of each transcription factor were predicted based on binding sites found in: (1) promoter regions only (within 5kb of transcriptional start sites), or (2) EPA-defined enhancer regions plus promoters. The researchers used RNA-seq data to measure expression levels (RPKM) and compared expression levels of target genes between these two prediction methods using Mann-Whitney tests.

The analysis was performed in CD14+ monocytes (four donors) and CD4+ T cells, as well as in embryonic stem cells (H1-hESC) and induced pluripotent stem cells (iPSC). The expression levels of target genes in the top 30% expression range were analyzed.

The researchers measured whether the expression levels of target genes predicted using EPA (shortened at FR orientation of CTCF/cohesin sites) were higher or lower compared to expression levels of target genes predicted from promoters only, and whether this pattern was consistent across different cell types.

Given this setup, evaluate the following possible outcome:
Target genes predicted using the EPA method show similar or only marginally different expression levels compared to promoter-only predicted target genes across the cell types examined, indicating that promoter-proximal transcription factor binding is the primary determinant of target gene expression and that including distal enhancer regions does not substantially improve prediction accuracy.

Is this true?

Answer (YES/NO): NO